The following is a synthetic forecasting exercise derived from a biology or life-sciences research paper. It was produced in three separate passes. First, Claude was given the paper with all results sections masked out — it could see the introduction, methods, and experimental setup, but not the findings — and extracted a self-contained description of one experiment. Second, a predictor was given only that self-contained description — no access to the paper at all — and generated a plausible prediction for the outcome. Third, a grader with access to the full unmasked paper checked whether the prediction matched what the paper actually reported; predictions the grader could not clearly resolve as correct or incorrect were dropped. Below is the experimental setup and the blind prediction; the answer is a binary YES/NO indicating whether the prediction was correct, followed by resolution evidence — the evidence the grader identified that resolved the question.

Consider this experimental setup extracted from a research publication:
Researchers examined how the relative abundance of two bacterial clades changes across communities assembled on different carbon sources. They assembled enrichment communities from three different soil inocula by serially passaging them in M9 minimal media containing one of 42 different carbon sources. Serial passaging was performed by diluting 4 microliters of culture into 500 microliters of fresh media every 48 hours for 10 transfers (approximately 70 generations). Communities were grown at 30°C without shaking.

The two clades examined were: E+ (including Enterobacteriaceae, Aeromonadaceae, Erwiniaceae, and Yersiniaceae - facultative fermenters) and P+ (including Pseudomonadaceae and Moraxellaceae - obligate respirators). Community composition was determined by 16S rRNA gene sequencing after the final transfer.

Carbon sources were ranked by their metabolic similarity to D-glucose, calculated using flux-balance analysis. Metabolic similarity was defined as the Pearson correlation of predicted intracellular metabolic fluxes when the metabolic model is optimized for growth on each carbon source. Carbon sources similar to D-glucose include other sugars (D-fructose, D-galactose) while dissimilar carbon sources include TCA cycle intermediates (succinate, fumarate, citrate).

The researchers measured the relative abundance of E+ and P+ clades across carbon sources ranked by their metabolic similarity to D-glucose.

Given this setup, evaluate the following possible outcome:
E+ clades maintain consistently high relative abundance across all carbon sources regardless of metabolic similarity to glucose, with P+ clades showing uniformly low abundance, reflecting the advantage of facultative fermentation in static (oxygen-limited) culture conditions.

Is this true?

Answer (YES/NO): NO